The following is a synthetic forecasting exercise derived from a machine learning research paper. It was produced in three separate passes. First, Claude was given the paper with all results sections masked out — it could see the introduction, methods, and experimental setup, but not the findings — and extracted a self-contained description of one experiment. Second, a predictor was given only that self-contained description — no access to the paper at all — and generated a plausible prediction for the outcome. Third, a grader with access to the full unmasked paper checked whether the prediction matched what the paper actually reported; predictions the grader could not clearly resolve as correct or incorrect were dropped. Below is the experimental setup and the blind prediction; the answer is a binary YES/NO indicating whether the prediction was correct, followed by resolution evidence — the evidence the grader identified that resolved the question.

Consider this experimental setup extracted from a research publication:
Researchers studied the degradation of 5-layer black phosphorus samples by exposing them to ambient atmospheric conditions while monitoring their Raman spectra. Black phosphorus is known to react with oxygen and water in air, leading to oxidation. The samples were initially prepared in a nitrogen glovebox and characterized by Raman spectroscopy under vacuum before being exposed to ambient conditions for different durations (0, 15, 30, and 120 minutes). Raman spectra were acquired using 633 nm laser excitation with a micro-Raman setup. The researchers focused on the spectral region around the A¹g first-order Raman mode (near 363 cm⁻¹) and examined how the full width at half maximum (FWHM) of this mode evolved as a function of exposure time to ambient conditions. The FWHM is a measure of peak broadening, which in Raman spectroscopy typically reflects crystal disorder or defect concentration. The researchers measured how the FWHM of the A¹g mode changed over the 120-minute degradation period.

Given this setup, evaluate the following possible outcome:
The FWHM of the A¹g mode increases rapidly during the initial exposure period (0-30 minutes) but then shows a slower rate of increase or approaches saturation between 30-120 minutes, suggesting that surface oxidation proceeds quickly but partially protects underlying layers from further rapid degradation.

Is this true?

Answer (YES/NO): NO